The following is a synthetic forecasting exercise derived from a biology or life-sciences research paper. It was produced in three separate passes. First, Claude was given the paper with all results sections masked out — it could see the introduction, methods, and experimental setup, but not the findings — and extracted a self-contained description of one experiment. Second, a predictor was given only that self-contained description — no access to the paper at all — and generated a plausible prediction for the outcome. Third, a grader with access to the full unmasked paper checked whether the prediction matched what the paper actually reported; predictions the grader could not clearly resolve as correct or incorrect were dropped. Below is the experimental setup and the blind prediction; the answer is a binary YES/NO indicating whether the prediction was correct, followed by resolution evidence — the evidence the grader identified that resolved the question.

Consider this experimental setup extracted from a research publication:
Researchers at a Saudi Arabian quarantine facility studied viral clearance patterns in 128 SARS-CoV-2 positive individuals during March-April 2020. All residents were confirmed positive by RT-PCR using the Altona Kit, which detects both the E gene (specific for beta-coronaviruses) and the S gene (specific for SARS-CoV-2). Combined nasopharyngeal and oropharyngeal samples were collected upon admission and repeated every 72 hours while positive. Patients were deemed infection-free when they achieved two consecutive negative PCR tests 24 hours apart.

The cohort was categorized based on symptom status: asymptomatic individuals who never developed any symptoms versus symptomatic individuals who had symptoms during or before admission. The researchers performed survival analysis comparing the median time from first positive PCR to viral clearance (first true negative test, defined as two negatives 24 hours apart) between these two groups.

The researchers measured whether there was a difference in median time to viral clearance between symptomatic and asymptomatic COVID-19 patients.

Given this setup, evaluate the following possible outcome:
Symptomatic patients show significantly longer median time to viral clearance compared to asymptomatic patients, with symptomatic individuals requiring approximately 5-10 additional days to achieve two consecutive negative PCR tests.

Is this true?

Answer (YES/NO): YES